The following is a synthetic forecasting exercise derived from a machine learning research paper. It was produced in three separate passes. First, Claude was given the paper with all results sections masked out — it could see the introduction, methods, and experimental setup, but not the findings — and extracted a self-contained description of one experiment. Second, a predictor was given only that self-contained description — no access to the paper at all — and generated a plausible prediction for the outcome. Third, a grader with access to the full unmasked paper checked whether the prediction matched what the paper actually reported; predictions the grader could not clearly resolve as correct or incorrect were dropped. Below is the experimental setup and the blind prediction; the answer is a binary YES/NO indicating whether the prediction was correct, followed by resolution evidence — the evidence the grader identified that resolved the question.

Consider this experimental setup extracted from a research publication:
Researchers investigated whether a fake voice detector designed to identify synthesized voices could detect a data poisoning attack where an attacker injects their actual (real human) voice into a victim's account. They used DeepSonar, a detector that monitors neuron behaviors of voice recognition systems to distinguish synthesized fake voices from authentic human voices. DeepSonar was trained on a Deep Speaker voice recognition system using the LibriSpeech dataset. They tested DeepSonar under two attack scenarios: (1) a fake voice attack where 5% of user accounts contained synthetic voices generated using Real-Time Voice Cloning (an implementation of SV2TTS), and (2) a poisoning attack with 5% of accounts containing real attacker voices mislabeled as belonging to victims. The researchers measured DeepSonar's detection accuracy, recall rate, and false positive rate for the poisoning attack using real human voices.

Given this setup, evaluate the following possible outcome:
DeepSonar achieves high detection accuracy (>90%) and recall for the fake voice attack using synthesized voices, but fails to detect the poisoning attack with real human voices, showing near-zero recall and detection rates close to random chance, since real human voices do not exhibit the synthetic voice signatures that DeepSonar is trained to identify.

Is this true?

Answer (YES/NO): NO